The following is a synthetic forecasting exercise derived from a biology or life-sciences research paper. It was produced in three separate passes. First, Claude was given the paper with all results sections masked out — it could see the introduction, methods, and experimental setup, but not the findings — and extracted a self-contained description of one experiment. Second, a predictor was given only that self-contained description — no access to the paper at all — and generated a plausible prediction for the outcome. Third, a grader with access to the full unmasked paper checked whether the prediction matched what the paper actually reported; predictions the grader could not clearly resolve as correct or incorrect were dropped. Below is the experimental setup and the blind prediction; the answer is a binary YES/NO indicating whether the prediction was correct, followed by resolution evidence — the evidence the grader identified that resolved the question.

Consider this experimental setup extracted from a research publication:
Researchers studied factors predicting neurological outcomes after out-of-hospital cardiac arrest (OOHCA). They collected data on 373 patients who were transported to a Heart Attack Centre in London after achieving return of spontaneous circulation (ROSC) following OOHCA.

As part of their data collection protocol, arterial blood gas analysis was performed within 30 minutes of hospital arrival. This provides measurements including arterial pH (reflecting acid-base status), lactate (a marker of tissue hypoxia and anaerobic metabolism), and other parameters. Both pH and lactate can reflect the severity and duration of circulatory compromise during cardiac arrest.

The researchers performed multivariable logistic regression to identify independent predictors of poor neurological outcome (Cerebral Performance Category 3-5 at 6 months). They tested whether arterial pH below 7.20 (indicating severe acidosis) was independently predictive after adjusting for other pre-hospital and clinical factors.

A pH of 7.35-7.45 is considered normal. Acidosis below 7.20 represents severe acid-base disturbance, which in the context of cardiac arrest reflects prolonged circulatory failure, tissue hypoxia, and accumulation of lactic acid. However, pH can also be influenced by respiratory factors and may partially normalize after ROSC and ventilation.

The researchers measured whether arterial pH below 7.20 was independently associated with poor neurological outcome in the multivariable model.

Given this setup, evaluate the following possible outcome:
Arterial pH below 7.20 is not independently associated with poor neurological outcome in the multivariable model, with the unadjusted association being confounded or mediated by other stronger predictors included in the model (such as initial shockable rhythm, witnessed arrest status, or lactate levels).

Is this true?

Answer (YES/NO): NO